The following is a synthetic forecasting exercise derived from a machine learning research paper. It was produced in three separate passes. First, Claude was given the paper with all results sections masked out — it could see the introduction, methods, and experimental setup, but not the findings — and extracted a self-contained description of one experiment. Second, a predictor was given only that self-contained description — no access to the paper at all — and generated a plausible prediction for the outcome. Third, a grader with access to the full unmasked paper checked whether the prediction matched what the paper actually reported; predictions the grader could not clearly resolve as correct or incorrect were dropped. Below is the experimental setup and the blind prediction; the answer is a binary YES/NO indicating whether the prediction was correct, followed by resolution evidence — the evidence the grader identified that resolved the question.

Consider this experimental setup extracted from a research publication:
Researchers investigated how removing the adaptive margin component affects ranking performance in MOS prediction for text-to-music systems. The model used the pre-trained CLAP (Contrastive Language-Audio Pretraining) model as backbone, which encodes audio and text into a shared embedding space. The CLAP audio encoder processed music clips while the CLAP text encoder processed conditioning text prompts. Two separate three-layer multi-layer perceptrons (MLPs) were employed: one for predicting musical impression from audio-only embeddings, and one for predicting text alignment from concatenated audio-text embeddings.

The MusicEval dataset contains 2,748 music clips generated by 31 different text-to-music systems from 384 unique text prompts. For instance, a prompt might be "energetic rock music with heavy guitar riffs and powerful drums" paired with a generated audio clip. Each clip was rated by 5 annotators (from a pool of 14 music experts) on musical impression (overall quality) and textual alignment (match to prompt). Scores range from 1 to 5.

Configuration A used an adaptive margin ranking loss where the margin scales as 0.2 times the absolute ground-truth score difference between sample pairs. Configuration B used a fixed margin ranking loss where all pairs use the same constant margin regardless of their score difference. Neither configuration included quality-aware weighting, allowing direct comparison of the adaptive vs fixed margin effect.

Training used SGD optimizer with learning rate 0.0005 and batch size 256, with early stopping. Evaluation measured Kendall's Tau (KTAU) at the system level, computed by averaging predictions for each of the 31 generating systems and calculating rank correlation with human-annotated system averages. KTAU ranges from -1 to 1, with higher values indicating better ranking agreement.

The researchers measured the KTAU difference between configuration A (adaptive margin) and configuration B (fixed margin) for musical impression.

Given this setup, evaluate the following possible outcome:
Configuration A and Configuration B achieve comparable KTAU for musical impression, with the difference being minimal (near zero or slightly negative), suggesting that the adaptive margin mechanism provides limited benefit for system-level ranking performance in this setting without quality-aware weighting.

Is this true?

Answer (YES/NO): NO